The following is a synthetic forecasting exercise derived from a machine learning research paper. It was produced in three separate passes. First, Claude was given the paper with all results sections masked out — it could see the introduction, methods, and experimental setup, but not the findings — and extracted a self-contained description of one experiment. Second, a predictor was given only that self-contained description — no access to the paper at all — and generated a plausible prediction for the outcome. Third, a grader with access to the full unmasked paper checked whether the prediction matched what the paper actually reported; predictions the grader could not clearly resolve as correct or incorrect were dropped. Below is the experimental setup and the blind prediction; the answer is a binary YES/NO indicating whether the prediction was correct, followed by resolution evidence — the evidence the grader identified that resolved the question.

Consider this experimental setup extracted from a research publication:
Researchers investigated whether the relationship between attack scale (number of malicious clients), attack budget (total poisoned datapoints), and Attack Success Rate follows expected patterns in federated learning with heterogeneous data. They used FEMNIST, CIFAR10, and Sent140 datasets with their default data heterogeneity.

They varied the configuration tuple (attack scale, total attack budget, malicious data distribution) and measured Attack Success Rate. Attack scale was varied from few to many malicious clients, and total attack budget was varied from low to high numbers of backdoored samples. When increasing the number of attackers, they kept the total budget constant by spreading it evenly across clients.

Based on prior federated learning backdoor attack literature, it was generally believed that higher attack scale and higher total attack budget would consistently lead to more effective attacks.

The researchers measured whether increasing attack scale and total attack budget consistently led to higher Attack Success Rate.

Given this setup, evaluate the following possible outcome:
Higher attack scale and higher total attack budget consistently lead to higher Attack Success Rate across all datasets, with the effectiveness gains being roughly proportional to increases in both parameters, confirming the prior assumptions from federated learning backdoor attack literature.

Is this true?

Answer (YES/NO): NO